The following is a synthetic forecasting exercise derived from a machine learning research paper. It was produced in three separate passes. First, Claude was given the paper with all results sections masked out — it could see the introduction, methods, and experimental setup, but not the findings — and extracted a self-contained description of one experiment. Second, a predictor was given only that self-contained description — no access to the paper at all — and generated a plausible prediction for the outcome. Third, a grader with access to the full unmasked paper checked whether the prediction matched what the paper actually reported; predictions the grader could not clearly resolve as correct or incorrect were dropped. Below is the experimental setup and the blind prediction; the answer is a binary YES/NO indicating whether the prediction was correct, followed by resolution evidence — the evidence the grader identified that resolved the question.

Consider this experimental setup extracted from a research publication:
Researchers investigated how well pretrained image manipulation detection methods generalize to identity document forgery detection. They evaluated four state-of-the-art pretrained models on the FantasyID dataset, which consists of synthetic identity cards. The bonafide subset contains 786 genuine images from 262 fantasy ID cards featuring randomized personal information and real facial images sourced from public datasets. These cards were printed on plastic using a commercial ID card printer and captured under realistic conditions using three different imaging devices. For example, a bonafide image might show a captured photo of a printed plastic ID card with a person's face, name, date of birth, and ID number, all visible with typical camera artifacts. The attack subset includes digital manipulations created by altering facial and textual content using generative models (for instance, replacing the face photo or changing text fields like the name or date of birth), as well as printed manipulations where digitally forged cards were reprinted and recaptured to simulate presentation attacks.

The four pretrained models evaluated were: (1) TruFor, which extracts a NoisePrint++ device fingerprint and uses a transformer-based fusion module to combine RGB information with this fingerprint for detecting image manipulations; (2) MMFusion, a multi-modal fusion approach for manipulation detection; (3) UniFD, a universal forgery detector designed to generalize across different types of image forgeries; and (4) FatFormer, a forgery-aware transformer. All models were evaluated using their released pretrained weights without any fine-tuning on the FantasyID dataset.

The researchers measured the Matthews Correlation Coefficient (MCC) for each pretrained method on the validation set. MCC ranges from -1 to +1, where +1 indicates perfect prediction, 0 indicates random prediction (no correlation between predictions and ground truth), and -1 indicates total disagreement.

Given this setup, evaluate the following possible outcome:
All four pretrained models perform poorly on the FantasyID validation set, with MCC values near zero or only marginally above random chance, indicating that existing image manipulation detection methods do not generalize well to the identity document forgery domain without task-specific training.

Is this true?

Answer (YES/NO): YES